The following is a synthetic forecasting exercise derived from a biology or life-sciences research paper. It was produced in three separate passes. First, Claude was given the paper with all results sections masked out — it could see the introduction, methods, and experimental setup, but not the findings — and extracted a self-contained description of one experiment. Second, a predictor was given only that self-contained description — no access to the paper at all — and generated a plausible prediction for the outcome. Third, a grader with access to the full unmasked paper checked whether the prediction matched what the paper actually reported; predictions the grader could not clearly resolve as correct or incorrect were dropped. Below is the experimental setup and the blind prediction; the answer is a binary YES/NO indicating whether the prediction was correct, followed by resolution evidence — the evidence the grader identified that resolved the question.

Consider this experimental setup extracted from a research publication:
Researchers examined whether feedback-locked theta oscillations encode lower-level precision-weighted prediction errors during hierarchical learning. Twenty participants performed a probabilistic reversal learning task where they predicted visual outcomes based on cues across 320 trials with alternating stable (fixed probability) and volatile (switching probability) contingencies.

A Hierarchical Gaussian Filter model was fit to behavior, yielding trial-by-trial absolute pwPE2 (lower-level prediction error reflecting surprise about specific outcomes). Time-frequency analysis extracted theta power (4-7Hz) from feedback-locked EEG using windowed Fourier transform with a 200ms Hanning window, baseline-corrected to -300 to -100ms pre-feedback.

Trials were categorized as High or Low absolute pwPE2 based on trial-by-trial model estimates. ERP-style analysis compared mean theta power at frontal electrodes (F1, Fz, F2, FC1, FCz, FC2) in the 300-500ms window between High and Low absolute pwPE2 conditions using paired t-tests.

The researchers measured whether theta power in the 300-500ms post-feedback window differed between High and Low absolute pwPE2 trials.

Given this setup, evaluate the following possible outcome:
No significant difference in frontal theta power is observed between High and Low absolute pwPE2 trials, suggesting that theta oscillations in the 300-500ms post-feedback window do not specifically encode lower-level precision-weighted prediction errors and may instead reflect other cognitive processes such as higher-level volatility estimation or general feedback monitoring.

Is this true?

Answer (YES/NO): NO